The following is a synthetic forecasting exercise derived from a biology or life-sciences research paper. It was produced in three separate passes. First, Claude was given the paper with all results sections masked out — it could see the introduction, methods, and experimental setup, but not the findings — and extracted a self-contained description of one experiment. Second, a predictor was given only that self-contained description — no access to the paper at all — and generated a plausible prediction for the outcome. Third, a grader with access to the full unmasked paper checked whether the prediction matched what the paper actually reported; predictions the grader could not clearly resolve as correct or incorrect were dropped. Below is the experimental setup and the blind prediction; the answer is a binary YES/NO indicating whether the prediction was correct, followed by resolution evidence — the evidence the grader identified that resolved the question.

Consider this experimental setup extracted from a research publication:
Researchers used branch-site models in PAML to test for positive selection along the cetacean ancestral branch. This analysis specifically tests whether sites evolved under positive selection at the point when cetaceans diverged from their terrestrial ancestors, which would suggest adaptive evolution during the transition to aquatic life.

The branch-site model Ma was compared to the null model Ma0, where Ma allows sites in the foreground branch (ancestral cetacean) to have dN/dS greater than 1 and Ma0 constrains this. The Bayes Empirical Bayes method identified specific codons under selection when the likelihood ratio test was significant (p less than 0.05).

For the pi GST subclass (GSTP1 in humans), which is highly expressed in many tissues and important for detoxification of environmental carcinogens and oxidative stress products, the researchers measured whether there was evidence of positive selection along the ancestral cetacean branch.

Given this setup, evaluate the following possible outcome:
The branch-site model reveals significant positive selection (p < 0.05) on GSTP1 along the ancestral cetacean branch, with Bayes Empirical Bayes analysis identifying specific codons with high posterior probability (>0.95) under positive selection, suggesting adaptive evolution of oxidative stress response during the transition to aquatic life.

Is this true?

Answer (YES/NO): NO